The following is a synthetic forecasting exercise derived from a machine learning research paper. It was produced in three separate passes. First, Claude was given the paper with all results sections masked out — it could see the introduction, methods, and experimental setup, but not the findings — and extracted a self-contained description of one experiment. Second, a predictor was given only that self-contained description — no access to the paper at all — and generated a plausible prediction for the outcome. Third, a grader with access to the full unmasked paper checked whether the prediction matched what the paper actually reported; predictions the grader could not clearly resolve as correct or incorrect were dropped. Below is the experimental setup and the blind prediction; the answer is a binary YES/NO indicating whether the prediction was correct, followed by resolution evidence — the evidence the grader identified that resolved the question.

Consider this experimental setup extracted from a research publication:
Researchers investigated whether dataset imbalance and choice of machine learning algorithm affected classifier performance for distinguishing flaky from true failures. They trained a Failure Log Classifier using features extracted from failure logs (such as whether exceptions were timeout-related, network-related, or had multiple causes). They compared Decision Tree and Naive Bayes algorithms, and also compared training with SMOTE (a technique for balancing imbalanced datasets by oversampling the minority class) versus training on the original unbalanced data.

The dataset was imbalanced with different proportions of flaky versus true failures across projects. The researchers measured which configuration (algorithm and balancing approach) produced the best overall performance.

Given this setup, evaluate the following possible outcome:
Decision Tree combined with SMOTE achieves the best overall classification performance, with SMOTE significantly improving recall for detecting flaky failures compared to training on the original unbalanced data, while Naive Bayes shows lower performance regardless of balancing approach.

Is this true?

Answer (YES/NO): NO